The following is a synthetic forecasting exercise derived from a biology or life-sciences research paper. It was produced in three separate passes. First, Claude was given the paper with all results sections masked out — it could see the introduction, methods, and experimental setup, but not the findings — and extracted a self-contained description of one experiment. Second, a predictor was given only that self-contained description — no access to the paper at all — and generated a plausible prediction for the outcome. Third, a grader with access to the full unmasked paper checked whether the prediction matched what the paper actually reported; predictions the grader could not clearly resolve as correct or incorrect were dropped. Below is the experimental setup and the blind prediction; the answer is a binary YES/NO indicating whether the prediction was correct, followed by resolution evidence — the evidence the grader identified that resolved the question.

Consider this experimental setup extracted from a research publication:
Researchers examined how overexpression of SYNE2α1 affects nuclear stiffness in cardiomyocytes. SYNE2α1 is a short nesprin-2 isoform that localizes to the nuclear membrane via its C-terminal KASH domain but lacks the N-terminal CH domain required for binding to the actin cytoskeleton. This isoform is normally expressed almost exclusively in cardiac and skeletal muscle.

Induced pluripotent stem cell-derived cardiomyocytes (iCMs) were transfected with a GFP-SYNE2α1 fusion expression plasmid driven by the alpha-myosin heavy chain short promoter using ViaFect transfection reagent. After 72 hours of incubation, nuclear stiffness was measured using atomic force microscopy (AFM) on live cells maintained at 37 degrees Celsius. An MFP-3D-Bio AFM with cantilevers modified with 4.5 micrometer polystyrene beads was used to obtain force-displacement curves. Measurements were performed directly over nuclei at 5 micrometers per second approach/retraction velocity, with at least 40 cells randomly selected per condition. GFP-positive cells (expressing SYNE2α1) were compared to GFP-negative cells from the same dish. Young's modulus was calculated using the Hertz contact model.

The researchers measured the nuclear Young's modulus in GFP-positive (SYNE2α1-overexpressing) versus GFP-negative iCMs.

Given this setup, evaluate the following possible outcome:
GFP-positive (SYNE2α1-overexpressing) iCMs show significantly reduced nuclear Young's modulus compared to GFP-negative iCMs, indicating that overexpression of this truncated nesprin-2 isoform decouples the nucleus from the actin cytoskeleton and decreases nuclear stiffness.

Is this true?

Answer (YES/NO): YES